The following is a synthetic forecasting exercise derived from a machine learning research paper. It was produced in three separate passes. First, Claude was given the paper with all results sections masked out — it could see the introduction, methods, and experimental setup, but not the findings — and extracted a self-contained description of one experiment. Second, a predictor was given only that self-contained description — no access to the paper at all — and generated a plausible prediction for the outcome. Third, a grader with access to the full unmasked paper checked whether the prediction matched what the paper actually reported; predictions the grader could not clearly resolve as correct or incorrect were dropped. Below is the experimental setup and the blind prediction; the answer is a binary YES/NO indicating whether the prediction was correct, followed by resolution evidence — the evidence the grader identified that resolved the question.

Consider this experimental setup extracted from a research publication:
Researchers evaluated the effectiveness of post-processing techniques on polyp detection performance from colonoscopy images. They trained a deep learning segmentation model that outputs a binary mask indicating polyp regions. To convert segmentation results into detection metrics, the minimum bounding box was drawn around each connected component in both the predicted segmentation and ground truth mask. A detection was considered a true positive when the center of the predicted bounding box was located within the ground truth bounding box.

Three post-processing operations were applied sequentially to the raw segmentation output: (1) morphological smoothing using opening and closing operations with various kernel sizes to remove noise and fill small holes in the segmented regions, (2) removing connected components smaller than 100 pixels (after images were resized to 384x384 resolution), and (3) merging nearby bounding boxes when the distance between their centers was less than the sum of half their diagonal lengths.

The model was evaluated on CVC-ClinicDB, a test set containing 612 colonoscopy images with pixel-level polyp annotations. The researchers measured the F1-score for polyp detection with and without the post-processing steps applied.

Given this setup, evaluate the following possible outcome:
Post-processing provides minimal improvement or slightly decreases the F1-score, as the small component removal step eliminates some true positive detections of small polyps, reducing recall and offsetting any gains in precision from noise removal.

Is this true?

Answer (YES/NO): NO